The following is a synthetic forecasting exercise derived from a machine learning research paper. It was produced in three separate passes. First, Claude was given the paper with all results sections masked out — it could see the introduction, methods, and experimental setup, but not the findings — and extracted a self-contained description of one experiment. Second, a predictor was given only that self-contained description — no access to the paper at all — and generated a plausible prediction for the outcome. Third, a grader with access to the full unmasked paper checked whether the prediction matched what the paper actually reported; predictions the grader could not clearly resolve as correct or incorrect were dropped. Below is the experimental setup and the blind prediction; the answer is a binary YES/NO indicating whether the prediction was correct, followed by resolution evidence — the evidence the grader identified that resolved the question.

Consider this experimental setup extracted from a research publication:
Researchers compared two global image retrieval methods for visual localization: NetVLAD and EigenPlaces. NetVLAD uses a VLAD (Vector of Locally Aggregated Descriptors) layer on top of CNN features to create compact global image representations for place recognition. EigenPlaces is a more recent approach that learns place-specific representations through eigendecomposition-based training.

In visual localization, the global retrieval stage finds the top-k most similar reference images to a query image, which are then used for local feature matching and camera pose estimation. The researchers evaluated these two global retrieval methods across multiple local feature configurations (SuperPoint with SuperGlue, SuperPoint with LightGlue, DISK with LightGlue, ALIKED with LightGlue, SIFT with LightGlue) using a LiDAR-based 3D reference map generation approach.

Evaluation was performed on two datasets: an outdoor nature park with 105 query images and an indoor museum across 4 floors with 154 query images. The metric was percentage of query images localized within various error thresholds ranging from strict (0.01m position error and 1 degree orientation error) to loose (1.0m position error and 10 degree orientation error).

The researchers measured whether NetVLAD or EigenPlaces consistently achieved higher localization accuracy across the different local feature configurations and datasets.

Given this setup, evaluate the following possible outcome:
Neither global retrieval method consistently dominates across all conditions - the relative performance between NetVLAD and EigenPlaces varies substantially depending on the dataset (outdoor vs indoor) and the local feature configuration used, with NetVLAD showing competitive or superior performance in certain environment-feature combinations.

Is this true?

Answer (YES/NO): YES